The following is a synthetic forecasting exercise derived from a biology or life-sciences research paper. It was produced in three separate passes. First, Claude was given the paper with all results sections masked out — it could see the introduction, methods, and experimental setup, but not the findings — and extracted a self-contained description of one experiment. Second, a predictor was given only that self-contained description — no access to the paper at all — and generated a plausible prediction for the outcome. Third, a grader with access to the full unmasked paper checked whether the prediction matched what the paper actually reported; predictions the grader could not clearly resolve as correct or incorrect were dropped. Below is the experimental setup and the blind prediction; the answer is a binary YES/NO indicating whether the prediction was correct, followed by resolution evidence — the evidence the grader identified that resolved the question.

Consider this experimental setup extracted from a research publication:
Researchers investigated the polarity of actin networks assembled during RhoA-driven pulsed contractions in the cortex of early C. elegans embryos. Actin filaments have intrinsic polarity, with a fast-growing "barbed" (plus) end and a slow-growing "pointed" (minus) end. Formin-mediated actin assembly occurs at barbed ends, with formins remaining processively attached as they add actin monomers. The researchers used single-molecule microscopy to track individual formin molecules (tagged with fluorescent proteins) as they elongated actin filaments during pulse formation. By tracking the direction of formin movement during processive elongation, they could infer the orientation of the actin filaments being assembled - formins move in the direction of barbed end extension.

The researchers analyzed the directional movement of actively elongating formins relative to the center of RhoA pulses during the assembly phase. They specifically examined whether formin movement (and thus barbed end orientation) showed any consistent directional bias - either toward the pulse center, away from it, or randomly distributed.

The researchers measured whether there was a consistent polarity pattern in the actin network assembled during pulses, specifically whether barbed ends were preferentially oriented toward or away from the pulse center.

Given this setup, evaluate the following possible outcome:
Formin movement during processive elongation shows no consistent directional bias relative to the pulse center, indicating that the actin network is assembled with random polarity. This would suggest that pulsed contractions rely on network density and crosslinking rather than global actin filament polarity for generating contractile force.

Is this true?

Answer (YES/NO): NO